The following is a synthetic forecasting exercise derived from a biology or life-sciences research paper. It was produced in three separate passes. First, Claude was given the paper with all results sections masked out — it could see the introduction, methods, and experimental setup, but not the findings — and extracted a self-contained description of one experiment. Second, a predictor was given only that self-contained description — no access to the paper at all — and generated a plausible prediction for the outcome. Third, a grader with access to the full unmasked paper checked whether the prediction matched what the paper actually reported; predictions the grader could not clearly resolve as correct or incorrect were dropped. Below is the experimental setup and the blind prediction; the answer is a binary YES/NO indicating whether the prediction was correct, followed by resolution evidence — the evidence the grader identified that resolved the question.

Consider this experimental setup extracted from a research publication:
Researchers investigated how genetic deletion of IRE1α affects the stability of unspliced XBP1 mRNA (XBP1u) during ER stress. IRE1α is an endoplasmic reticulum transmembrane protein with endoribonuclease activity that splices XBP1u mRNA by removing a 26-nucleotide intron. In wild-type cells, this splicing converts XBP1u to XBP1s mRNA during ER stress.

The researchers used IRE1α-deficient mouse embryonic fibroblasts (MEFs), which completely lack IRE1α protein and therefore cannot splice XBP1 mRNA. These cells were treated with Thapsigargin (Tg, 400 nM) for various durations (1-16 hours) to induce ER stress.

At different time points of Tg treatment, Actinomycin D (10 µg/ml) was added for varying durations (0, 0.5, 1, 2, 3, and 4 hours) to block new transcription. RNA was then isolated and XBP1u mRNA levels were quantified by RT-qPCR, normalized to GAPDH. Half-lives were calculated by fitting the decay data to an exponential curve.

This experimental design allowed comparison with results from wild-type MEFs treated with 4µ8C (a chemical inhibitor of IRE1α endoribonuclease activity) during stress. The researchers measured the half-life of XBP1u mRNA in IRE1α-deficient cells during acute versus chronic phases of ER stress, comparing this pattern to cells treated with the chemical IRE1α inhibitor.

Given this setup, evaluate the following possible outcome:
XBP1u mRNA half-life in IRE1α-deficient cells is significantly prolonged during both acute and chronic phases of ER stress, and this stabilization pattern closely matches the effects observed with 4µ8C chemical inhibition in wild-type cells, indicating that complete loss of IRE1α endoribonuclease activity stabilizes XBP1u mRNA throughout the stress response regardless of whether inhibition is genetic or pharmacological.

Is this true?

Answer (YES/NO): NO